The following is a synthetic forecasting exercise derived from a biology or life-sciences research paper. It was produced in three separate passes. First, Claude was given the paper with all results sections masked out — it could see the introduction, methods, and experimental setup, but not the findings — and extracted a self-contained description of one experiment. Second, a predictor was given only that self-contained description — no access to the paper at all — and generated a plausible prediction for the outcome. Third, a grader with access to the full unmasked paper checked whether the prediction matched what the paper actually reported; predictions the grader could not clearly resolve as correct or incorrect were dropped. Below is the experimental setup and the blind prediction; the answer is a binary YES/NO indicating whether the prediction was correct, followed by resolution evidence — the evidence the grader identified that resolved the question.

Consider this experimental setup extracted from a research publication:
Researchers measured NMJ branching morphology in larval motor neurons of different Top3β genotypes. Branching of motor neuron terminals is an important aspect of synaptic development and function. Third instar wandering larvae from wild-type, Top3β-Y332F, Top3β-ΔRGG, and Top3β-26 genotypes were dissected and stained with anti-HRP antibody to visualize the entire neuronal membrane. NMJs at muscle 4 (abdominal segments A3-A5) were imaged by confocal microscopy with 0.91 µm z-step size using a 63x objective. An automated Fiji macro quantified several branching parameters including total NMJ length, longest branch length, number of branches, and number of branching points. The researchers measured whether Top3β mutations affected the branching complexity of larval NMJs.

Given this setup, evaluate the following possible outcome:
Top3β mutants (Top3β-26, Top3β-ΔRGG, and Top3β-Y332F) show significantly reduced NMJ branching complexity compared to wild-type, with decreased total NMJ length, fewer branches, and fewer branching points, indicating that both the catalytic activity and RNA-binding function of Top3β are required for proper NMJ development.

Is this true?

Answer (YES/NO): NO